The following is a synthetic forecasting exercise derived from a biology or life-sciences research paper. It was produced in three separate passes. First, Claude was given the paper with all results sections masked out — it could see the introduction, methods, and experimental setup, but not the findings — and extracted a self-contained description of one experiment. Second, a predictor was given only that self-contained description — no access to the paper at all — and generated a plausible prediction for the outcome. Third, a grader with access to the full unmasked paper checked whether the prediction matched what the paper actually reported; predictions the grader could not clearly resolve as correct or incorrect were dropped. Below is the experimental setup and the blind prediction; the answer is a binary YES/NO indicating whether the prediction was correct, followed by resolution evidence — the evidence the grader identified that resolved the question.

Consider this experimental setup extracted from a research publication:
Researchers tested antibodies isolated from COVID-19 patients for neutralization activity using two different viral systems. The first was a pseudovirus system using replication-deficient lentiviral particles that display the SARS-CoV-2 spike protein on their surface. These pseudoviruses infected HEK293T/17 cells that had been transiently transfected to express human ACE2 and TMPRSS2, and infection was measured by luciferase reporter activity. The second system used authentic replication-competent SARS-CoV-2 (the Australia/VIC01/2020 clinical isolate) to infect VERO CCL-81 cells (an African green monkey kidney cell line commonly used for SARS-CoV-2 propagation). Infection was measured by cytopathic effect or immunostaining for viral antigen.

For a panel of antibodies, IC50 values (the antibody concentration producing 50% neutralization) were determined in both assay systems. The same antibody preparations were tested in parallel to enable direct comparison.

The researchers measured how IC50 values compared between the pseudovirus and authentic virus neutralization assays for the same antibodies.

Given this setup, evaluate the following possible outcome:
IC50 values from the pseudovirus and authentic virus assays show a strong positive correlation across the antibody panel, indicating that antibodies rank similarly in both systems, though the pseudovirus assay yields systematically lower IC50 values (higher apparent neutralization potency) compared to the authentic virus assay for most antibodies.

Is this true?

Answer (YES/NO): YES